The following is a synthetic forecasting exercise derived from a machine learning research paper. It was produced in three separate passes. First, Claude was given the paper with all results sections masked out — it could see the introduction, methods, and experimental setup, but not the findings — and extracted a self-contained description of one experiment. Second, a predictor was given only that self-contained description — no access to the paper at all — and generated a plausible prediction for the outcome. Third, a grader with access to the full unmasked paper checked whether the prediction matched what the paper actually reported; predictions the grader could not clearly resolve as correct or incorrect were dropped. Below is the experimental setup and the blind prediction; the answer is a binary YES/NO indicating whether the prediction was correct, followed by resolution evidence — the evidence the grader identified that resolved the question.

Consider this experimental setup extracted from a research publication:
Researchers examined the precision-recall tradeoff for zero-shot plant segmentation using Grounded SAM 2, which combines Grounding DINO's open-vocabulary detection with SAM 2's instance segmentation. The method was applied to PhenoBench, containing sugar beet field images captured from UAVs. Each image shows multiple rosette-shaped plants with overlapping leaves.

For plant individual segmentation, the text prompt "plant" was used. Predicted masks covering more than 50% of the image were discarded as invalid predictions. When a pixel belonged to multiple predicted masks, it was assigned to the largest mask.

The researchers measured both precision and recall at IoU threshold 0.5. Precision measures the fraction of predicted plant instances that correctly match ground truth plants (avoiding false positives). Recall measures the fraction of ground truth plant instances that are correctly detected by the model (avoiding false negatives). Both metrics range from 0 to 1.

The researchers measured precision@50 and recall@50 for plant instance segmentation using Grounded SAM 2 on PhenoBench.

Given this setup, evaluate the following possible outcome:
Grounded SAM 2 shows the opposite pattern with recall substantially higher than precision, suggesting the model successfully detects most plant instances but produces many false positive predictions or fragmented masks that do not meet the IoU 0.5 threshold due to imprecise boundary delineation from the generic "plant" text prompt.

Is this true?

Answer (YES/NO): NO